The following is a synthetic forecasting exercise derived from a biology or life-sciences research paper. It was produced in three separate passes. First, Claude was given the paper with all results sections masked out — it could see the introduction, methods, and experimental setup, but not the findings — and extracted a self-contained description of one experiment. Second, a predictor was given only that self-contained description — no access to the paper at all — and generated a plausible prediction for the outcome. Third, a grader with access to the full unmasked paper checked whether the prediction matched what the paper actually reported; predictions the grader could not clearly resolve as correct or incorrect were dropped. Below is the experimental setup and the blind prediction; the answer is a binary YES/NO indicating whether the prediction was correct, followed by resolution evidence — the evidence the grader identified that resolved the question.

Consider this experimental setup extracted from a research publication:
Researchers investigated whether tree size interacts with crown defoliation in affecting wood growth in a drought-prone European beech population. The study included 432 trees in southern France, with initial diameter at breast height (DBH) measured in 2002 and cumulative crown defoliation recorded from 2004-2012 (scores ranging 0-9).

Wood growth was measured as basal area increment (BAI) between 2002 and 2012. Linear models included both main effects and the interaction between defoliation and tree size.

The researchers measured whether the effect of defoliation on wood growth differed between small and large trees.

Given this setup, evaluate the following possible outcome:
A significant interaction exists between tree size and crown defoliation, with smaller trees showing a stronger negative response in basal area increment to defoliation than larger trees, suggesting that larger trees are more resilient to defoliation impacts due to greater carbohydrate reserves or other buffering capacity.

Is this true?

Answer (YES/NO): NO